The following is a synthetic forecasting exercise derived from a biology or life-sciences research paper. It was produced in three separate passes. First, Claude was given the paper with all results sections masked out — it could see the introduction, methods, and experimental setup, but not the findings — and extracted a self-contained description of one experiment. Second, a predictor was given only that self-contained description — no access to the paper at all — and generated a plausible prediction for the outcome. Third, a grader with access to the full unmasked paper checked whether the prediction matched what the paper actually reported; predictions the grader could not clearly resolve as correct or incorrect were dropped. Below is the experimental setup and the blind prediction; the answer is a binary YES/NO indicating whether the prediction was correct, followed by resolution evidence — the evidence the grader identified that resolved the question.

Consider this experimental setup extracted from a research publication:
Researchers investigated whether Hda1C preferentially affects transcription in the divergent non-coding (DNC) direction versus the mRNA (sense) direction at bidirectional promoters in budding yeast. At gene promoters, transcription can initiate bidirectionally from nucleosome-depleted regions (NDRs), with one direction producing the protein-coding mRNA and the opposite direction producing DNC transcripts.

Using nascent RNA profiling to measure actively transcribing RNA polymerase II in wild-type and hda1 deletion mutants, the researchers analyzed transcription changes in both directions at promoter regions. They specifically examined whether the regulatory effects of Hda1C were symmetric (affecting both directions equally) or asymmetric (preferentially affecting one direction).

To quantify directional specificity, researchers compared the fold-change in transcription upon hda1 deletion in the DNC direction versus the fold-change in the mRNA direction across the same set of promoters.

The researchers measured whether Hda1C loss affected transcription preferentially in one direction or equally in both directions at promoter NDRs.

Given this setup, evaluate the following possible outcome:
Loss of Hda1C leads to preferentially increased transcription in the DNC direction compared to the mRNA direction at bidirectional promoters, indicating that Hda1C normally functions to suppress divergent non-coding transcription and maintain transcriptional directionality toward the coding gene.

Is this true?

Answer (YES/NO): YES